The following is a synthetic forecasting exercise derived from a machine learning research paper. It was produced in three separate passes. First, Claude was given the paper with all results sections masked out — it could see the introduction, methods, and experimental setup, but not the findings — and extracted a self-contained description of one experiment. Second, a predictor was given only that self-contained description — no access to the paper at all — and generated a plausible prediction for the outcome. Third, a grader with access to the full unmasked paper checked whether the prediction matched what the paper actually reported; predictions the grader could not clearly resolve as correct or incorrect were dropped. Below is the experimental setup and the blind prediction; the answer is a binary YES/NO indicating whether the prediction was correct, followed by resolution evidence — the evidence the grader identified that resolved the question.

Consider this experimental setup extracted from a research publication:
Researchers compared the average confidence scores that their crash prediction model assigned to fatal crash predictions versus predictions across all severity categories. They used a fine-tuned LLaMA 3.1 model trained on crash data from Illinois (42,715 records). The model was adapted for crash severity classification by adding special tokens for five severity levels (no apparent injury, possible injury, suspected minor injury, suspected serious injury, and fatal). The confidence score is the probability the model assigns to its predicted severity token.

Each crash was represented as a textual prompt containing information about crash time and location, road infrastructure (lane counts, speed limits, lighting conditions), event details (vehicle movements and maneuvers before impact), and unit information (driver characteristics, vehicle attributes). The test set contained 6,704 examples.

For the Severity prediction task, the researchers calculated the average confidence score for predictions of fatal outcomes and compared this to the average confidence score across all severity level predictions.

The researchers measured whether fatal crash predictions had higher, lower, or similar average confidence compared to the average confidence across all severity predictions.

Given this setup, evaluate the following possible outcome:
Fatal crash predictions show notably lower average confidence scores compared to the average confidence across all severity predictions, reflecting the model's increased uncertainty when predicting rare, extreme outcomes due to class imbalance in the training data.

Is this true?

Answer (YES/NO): NO